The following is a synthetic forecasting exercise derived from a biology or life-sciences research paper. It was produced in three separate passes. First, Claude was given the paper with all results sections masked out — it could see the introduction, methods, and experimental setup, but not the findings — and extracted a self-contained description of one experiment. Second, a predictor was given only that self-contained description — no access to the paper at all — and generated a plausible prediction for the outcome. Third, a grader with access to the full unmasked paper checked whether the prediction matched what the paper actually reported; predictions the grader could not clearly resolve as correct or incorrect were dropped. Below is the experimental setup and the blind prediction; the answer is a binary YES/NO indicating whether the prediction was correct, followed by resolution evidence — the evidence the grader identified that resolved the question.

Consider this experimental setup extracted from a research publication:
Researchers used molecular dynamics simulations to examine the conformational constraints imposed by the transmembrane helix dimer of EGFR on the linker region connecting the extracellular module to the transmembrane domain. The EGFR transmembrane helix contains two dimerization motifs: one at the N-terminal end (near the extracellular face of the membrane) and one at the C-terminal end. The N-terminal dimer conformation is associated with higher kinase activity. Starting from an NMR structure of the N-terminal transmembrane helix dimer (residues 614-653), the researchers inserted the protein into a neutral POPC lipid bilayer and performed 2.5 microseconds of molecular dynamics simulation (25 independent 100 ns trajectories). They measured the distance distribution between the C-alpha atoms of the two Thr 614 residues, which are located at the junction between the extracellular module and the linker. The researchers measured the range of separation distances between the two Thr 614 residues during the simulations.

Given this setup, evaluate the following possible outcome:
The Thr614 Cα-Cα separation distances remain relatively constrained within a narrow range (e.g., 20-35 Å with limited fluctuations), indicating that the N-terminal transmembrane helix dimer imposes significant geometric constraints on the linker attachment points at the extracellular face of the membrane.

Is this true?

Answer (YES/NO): YES